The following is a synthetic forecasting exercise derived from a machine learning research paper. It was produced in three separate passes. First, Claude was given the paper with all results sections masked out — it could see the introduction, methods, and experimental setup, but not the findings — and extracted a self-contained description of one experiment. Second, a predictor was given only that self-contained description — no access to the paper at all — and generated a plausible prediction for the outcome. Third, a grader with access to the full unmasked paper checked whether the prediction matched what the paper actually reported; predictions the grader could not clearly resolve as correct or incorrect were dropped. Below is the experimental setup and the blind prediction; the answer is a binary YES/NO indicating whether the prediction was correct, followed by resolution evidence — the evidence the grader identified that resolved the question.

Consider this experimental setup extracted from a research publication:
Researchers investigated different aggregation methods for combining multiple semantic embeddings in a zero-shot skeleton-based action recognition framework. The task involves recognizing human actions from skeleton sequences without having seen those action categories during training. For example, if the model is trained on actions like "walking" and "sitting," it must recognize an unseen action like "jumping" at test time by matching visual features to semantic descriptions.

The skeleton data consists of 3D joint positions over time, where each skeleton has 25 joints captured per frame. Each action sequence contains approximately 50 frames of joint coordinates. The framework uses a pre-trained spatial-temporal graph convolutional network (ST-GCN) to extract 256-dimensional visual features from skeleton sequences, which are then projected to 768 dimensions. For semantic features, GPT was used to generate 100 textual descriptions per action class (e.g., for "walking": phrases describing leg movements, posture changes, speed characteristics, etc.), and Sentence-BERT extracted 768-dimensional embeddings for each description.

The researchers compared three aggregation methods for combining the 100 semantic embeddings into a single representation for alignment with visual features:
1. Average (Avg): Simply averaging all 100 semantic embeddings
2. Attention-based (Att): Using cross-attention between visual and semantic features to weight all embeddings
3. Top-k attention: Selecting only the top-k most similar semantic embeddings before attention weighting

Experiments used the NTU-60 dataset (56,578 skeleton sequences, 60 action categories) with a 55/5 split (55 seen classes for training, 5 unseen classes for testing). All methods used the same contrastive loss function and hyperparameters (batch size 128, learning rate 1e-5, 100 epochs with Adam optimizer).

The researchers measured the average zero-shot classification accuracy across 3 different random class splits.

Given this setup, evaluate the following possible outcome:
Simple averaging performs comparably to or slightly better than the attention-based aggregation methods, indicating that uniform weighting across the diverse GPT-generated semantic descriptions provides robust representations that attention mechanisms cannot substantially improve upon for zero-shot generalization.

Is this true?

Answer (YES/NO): NO